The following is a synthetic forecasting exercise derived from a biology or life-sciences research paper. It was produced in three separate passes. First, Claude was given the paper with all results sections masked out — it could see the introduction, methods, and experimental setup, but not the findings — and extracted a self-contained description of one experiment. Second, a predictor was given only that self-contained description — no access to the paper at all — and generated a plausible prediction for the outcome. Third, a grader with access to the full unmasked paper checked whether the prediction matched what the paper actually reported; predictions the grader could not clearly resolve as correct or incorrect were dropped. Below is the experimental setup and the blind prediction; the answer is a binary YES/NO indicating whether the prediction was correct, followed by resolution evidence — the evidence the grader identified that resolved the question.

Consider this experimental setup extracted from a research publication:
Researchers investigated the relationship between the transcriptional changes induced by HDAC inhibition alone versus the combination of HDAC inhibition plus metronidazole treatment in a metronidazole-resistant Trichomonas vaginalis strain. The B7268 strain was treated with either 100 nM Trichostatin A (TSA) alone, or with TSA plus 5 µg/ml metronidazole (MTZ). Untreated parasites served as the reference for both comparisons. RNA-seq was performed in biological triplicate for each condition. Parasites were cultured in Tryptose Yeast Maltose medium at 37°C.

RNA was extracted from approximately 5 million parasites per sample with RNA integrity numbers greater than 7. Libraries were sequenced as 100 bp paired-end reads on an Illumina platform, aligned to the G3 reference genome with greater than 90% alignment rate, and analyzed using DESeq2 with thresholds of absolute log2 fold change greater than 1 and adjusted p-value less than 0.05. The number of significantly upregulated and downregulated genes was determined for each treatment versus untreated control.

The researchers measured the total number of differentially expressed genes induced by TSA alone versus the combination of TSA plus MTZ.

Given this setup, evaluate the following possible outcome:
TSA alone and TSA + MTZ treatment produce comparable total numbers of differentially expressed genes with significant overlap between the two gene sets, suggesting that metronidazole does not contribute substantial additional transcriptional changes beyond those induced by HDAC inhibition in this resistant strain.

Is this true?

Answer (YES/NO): YES